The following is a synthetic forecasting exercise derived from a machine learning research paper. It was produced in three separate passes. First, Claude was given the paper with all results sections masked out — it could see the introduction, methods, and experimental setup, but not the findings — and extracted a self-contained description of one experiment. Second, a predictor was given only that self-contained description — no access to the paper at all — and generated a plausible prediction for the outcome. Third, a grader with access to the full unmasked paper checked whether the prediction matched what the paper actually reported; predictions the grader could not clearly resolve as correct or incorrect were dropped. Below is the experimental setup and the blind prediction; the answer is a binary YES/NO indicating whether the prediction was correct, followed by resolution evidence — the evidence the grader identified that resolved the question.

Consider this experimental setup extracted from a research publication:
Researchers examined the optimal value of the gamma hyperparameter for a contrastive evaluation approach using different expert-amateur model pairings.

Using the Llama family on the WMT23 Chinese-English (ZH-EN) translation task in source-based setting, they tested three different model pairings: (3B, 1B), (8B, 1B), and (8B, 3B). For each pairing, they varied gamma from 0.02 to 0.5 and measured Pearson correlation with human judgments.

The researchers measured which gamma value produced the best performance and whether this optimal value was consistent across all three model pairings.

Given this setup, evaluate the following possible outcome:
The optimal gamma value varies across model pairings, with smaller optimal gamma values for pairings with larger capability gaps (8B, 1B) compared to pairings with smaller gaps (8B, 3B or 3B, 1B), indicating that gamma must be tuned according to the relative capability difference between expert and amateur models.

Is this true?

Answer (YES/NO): NO